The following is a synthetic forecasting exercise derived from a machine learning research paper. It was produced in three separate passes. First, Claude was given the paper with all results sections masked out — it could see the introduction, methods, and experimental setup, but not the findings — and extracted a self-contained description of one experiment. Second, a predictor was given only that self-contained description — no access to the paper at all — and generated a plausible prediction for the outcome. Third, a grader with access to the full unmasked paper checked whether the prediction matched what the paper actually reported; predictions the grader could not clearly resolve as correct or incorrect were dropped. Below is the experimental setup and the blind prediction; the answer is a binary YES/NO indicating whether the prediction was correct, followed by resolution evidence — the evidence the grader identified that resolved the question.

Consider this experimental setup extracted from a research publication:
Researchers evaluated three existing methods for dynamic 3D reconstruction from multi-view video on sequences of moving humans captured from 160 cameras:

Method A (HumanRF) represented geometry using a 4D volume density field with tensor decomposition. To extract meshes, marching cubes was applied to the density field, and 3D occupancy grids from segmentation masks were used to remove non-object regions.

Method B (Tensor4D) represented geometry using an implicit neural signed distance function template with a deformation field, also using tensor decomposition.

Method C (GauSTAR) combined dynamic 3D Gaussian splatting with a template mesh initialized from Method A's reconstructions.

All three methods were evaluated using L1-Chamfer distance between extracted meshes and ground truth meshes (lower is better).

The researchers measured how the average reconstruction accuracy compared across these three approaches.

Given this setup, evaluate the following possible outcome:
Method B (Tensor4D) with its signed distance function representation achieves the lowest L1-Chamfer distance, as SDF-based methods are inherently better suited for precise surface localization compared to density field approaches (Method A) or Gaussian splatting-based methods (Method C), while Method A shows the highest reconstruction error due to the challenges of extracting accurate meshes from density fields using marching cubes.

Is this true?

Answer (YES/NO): NO